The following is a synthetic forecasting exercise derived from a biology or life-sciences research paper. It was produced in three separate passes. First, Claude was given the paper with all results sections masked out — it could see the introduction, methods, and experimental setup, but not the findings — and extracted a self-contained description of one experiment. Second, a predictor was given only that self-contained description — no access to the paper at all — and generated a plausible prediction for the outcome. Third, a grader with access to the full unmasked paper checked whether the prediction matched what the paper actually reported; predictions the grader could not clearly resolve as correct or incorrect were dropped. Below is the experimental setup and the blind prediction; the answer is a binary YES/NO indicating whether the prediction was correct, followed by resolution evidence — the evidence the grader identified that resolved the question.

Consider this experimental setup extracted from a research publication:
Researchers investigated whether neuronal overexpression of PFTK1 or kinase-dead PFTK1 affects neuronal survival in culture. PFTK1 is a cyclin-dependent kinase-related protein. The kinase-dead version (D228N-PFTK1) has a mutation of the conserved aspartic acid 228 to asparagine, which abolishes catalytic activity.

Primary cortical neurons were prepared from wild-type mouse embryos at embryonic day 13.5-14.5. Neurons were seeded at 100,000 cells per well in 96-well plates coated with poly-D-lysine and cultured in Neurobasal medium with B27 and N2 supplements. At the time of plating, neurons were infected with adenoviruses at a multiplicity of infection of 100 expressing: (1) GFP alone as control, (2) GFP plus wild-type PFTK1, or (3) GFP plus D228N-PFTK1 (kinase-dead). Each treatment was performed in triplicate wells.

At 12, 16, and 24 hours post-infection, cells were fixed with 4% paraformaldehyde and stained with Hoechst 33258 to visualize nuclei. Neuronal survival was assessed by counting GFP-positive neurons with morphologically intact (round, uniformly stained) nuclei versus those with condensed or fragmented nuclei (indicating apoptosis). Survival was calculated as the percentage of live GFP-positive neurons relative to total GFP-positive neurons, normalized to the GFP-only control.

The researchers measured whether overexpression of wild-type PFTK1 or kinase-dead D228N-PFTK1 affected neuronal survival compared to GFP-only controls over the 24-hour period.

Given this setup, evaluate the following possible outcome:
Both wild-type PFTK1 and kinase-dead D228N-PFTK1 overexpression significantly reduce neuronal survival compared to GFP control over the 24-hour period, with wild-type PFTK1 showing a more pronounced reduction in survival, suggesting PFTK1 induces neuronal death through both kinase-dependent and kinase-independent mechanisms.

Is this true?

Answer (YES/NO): NO